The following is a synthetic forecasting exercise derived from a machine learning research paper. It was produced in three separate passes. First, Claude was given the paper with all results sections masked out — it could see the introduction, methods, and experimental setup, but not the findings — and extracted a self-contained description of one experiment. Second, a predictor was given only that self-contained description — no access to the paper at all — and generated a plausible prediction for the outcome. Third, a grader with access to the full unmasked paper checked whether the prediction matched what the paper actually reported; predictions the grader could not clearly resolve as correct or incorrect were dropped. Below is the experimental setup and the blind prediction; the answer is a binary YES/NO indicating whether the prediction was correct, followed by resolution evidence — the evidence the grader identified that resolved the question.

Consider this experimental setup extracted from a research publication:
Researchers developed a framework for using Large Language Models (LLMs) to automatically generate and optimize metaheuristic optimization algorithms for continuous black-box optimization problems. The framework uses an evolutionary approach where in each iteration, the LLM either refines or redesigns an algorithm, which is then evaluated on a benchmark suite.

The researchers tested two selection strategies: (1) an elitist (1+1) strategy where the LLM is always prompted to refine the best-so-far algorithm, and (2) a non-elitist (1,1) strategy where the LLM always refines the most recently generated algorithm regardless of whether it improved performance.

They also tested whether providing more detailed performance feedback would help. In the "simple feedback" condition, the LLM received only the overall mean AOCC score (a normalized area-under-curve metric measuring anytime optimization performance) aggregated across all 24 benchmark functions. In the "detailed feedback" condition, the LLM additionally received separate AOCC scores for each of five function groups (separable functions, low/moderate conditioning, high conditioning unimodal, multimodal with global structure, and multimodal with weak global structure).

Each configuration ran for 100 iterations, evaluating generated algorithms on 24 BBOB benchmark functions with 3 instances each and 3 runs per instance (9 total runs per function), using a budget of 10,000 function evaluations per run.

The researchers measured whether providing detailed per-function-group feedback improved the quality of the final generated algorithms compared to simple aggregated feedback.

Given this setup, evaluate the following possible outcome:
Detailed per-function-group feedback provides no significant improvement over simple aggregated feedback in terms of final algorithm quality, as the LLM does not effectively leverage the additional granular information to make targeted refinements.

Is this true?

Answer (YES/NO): YES